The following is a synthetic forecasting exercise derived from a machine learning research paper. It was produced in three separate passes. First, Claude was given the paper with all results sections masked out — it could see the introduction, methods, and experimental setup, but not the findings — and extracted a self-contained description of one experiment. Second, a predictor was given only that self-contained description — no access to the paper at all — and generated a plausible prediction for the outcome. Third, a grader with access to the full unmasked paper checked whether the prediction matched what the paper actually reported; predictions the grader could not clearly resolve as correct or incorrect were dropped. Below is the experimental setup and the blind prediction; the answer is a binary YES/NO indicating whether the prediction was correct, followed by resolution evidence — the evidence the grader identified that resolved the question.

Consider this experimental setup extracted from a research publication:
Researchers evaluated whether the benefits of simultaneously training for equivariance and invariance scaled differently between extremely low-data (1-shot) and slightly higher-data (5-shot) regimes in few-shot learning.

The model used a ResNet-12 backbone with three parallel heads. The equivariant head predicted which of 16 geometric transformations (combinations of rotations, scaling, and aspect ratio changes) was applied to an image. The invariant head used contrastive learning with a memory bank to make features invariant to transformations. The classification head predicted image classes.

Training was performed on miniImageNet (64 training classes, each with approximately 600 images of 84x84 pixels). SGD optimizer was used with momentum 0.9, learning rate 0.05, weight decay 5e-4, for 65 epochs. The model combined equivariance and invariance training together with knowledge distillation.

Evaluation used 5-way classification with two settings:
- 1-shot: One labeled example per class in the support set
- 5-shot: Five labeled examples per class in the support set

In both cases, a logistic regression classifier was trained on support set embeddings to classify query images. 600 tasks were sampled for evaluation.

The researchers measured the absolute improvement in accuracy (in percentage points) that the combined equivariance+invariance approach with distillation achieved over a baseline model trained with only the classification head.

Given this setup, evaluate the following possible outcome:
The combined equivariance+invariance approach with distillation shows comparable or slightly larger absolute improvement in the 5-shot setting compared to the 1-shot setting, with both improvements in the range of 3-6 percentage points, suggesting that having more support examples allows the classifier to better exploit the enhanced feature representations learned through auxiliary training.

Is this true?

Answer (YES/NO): NO